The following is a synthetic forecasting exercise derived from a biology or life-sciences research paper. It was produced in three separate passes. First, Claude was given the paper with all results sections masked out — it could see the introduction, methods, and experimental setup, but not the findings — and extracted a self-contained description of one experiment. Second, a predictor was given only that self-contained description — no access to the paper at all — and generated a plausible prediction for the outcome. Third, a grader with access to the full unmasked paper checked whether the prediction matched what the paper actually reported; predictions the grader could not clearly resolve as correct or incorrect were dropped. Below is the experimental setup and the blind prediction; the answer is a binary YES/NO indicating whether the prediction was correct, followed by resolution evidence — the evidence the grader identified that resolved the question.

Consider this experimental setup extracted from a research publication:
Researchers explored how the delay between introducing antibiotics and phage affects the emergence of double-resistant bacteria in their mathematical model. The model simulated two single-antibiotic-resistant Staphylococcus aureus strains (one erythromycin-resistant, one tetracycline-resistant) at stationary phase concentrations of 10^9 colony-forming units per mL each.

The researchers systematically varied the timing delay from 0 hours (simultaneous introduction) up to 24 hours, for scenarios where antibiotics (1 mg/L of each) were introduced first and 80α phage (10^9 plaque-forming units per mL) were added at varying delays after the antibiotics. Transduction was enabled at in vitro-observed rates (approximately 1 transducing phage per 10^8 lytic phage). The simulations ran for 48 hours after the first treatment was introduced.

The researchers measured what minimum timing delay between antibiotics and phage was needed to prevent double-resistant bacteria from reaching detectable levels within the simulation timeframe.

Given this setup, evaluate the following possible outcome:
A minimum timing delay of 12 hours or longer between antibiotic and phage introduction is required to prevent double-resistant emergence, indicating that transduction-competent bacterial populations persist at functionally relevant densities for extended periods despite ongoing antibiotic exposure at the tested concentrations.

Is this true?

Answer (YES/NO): NO